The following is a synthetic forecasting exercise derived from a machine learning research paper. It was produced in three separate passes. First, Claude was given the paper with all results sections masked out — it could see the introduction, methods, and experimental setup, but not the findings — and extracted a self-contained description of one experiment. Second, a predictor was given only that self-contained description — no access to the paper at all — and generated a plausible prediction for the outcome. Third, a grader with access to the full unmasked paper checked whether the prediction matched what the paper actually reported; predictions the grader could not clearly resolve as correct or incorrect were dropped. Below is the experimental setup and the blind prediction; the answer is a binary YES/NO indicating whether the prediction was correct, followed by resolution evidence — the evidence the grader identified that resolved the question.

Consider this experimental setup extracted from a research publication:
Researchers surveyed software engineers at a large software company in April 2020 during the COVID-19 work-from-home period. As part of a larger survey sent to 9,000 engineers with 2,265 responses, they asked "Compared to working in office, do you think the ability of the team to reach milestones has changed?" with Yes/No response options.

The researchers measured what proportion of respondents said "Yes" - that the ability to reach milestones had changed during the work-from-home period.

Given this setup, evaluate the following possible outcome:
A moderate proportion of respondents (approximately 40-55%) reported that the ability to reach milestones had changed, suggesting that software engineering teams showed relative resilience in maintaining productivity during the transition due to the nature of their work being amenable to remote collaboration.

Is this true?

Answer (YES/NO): NO